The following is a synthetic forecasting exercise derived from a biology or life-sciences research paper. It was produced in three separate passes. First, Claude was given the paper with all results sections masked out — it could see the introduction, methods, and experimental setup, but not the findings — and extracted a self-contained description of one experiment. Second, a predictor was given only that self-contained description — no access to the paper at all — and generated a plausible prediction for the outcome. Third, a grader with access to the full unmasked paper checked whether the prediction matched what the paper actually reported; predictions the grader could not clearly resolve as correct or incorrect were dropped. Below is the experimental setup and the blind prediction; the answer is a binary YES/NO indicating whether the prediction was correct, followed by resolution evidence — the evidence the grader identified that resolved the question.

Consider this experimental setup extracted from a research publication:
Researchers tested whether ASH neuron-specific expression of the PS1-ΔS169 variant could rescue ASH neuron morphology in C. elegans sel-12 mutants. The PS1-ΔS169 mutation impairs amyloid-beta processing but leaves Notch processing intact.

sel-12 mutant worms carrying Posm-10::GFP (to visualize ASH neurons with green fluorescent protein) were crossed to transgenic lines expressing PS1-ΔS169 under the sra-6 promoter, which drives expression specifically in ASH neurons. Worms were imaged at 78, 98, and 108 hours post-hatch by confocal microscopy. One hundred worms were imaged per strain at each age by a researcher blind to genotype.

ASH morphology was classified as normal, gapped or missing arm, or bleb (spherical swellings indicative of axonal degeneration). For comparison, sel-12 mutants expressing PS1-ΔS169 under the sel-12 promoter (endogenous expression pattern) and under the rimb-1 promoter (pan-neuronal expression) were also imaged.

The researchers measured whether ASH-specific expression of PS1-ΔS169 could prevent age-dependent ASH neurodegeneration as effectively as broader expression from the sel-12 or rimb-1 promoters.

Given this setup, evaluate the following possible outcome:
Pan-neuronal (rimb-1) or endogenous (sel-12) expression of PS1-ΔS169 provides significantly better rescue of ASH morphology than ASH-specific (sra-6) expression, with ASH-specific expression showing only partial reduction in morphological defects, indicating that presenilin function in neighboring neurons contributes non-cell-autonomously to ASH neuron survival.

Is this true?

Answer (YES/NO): NO